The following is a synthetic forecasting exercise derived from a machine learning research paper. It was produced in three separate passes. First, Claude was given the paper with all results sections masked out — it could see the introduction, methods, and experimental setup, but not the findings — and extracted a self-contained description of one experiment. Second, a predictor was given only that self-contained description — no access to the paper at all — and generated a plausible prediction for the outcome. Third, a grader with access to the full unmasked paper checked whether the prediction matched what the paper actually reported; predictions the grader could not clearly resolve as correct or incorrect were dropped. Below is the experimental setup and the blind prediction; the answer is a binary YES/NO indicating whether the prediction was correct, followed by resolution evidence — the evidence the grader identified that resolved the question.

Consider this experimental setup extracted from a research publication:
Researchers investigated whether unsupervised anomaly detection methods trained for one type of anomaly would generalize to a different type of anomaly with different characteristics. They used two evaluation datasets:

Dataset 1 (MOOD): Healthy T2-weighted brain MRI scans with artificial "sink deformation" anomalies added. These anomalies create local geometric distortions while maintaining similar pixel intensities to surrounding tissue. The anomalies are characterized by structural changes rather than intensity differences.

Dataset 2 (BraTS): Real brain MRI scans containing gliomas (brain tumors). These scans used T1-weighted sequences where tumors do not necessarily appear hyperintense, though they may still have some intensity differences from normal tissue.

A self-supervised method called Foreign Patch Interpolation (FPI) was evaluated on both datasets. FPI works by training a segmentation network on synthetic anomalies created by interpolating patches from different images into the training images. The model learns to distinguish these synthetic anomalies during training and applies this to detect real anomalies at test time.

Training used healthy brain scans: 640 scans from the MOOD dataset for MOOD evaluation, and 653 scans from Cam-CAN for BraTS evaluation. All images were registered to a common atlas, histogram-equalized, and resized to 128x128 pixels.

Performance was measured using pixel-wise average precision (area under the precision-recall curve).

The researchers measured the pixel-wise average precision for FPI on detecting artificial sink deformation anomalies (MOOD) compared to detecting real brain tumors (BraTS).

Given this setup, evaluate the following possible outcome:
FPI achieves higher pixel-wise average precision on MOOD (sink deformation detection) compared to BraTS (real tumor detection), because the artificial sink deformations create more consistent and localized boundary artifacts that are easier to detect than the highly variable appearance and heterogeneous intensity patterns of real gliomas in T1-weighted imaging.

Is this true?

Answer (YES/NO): YES